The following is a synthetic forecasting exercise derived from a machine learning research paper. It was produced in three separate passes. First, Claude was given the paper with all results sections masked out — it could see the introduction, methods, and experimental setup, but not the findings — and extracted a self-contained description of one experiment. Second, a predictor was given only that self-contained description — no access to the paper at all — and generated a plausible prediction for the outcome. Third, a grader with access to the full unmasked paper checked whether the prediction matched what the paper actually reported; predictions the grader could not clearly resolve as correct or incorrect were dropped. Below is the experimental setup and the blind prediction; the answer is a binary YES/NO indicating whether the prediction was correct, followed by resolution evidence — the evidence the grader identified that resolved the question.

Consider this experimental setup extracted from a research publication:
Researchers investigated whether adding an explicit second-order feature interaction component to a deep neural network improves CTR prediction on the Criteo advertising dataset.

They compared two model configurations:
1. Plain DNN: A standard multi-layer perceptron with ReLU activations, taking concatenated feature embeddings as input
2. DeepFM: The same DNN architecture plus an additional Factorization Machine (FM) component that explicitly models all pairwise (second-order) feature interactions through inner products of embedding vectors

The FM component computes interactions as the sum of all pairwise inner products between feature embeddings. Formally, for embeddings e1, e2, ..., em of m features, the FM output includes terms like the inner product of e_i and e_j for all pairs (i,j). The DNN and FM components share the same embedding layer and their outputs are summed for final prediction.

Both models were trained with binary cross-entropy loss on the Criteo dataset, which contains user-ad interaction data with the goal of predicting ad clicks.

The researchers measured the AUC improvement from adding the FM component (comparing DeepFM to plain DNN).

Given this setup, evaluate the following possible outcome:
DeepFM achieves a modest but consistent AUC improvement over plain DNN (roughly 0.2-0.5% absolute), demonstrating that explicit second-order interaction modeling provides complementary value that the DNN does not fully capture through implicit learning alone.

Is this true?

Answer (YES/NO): YES